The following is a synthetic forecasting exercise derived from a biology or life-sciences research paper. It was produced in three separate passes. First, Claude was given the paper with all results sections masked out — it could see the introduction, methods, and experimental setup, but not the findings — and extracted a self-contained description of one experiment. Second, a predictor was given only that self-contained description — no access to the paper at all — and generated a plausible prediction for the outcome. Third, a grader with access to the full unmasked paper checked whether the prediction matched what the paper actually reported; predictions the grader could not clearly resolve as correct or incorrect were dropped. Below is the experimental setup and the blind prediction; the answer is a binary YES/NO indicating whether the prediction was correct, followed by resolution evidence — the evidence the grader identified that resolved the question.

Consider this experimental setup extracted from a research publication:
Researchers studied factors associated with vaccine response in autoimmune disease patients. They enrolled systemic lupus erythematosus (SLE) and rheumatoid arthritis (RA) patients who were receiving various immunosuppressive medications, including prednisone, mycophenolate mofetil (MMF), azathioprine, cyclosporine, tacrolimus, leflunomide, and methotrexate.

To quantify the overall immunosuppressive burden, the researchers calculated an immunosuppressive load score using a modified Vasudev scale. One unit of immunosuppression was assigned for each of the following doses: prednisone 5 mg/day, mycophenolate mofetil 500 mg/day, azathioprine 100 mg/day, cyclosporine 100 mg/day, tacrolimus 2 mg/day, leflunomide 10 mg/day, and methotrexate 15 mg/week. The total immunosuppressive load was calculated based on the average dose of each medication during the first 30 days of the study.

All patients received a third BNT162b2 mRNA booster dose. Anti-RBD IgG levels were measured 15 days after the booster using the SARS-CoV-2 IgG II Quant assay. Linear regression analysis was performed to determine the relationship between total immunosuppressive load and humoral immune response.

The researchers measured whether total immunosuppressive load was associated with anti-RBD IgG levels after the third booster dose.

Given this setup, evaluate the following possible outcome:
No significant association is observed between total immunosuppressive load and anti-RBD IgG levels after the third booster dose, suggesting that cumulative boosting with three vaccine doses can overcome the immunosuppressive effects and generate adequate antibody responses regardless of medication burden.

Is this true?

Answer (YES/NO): NO